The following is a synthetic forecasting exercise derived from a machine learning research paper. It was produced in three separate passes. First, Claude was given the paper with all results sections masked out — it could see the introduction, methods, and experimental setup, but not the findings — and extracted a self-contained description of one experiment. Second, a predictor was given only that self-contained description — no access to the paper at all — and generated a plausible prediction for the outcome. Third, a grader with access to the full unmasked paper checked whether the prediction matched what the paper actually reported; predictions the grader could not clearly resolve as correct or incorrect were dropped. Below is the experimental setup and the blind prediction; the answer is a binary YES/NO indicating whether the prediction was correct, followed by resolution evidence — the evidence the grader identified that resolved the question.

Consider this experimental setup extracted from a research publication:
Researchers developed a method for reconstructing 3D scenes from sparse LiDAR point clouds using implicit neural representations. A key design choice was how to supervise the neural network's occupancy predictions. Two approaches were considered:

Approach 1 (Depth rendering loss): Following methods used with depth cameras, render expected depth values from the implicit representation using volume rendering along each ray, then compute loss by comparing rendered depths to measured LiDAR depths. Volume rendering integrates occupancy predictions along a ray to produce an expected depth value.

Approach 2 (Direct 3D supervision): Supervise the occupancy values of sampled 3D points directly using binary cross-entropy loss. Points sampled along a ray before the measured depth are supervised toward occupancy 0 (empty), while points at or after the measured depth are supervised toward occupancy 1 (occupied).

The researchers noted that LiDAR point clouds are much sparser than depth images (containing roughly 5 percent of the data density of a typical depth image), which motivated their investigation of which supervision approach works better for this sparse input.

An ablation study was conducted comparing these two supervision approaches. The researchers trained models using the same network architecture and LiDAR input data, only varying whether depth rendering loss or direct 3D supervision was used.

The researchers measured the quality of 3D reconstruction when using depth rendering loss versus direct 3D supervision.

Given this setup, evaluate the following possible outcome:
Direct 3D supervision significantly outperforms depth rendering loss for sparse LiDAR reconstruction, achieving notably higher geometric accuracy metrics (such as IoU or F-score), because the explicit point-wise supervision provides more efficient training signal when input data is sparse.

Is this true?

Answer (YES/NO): YES